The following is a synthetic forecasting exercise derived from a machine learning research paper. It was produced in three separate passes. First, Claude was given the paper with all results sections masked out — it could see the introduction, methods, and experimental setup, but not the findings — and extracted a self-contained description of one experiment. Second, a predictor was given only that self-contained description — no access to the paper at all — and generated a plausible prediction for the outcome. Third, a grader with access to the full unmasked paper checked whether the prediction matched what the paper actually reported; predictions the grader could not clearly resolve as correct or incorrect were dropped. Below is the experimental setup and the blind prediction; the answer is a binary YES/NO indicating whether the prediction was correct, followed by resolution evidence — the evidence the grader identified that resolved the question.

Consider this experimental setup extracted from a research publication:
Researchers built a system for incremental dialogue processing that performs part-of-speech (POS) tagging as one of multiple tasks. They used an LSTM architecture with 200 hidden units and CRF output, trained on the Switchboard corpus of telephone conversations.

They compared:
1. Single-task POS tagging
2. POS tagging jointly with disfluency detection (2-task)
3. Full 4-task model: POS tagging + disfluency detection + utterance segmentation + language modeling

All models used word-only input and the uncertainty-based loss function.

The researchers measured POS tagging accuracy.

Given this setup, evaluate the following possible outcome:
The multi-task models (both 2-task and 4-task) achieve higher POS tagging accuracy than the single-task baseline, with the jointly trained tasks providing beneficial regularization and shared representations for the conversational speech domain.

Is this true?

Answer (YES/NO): NO